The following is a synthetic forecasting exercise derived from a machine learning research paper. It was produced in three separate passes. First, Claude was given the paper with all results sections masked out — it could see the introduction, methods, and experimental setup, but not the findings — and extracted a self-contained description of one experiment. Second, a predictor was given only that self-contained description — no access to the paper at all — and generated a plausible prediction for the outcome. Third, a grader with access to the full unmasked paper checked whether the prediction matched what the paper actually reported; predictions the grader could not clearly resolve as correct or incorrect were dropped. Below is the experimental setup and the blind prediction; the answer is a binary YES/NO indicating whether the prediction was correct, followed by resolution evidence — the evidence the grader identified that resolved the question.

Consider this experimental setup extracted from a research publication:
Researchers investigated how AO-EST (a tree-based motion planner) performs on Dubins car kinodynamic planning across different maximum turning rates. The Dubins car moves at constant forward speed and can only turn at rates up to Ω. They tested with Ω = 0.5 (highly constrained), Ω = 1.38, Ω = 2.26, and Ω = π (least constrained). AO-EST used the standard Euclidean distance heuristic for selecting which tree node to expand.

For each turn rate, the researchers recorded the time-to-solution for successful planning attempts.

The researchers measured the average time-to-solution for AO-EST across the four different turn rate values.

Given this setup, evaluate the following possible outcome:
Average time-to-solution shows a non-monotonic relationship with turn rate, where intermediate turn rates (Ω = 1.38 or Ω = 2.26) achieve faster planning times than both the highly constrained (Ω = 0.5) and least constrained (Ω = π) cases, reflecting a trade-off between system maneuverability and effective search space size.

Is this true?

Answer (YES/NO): NO